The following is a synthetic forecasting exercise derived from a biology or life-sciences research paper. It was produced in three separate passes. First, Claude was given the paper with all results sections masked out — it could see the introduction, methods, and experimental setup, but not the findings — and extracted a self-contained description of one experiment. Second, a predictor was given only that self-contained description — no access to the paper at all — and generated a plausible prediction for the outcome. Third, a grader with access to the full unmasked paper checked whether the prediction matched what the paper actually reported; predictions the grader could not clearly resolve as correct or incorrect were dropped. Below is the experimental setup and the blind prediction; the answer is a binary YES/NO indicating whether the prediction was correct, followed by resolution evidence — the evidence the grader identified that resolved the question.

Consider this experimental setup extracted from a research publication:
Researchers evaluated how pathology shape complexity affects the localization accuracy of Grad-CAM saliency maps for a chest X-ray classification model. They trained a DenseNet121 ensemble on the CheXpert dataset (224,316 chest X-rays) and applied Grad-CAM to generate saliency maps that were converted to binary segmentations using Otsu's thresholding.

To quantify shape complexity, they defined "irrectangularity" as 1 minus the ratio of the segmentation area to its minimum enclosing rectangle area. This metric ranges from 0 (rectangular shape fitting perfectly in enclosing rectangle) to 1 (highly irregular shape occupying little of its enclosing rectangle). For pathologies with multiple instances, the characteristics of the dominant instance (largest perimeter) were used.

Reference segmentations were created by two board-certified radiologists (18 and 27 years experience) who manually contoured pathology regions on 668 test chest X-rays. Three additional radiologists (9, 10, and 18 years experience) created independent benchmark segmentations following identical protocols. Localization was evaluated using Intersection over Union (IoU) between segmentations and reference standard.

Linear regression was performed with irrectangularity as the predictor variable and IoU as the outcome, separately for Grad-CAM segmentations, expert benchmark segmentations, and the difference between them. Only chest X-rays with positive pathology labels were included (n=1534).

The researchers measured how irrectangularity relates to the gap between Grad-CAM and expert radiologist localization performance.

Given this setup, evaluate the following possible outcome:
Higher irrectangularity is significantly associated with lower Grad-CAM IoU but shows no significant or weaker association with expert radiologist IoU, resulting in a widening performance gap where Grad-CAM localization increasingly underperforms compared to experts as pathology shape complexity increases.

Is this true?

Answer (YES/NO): YES